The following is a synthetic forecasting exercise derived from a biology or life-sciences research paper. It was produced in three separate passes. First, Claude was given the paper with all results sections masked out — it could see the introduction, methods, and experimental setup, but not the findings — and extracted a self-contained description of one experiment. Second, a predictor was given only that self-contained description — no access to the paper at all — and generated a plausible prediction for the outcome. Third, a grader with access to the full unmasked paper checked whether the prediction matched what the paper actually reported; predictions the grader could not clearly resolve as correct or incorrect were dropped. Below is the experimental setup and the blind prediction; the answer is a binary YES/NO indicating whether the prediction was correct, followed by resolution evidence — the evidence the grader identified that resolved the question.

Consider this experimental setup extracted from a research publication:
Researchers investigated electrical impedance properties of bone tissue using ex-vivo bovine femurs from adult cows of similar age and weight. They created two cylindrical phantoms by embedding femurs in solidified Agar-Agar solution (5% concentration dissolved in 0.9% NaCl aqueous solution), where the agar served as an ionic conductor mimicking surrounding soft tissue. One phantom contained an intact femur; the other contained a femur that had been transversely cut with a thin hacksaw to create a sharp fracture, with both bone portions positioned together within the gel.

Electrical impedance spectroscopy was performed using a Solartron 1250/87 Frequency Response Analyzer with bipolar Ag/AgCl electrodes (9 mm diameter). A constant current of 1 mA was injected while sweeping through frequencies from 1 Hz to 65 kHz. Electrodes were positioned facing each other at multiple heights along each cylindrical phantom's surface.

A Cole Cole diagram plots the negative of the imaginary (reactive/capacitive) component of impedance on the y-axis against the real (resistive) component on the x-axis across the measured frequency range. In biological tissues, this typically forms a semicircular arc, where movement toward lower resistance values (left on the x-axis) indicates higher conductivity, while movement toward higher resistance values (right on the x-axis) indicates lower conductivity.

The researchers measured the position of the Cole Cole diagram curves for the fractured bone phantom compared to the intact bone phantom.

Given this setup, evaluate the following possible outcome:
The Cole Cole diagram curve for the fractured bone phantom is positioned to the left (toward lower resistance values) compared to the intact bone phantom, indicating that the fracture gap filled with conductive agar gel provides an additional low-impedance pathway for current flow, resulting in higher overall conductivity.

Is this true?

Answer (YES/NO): YES